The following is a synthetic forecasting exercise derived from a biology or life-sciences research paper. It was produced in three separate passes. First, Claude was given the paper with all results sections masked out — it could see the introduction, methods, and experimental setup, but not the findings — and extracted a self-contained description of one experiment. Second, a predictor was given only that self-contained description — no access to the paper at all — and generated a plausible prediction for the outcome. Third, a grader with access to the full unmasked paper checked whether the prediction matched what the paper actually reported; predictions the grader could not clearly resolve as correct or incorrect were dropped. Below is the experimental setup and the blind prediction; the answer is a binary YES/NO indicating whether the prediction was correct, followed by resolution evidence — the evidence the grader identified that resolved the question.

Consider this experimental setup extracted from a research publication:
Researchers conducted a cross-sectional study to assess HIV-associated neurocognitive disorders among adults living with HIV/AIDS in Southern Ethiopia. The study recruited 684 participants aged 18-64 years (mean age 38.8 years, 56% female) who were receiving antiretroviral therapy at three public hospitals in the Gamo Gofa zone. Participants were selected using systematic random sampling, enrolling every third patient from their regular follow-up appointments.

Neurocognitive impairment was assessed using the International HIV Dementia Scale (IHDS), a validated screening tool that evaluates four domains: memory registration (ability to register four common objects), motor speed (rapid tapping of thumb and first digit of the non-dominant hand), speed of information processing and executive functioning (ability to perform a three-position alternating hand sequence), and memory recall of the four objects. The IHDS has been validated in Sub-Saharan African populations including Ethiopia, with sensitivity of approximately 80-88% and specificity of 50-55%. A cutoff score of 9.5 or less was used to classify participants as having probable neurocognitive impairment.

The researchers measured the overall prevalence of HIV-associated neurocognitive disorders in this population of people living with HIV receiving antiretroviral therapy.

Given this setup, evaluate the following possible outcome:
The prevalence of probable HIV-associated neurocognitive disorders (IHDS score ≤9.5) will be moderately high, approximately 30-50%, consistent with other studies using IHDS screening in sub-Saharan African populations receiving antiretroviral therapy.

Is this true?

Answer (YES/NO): NO